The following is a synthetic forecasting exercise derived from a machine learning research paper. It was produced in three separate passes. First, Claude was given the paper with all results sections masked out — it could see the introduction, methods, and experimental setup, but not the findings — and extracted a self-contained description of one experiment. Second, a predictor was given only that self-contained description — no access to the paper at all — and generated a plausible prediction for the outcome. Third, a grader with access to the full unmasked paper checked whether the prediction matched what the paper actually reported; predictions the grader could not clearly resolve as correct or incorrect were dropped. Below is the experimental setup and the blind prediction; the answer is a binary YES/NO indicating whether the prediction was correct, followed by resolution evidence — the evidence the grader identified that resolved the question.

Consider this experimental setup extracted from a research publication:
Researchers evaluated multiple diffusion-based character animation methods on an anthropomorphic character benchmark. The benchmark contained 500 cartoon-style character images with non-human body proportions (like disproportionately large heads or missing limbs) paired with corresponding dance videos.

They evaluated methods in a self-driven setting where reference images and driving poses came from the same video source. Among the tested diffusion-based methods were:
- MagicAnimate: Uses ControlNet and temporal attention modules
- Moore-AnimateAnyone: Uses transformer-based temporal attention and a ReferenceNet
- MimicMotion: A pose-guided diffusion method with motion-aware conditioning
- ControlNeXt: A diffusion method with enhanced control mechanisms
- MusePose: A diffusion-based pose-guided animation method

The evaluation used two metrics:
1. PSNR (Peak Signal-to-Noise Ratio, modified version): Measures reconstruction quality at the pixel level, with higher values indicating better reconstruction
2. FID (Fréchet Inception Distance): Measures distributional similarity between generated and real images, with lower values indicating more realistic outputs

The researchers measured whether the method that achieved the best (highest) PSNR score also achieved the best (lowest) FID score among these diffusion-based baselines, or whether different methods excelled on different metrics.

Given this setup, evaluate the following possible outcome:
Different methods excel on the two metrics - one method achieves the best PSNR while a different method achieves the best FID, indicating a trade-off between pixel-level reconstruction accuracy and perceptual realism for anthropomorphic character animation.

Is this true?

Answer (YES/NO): YES